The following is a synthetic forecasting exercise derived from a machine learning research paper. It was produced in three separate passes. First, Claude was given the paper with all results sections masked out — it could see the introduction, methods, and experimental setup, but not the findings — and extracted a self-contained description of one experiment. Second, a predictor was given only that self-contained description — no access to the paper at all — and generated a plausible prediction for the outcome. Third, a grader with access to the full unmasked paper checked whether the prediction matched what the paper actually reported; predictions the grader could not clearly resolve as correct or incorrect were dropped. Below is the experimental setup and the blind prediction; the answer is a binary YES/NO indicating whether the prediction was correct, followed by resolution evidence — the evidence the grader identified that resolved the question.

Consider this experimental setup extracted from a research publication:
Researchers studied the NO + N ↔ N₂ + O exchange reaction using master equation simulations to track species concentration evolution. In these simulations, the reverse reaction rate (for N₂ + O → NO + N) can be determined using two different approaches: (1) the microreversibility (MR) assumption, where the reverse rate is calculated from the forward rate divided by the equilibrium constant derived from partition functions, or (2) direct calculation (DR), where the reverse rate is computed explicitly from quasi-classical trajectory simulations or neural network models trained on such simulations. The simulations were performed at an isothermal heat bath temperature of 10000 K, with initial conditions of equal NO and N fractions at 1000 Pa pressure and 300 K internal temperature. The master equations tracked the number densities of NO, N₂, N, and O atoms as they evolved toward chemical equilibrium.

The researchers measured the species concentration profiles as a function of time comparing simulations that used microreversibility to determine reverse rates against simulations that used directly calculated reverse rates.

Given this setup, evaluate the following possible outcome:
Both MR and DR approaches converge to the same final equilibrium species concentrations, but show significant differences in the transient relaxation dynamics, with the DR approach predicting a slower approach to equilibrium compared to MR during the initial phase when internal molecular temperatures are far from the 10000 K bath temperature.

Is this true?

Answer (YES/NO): NO